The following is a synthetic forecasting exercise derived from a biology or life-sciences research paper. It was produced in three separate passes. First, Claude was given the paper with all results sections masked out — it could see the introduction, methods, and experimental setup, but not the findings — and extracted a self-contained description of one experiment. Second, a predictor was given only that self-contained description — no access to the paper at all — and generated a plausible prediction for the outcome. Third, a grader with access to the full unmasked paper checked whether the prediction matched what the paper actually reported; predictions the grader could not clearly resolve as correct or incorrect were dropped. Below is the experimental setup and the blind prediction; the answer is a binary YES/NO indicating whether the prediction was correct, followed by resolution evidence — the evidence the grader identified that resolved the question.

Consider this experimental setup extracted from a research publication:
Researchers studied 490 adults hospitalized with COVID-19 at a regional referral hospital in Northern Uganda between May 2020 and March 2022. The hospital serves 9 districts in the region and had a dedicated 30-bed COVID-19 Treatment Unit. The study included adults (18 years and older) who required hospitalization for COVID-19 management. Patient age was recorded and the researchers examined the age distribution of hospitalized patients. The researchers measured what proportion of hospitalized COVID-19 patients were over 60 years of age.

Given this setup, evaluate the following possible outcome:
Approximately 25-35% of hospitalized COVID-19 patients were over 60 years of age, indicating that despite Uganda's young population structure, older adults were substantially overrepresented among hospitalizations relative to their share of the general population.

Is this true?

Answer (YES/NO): NO